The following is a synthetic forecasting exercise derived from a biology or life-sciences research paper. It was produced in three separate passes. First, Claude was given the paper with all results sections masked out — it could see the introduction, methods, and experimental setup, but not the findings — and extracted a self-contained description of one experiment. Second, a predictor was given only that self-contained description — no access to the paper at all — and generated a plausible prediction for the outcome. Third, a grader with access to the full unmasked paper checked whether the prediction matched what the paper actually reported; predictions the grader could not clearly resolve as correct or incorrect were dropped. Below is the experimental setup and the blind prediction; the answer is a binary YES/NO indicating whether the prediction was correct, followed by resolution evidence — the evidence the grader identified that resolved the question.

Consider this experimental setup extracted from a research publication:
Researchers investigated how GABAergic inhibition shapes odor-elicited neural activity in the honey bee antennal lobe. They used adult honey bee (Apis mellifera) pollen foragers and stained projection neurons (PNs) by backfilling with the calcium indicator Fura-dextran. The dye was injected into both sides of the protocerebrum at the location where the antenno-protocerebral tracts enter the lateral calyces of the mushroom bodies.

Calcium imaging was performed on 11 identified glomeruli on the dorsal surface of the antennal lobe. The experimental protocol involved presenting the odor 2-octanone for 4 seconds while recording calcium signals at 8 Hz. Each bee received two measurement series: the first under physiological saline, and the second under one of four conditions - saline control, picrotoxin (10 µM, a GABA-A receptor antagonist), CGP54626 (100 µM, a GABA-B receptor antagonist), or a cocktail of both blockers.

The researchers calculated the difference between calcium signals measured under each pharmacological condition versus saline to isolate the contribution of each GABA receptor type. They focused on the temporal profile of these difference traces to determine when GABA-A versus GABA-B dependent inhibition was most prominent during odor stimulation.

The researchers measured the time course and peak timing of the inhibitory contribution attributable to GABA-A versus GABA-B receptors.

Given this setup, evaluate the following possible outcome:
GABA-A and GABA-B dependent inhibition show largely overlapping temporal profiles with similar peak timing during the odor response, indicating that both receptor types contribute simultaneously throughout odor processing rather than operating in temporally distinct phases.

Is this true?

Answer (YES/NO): NO